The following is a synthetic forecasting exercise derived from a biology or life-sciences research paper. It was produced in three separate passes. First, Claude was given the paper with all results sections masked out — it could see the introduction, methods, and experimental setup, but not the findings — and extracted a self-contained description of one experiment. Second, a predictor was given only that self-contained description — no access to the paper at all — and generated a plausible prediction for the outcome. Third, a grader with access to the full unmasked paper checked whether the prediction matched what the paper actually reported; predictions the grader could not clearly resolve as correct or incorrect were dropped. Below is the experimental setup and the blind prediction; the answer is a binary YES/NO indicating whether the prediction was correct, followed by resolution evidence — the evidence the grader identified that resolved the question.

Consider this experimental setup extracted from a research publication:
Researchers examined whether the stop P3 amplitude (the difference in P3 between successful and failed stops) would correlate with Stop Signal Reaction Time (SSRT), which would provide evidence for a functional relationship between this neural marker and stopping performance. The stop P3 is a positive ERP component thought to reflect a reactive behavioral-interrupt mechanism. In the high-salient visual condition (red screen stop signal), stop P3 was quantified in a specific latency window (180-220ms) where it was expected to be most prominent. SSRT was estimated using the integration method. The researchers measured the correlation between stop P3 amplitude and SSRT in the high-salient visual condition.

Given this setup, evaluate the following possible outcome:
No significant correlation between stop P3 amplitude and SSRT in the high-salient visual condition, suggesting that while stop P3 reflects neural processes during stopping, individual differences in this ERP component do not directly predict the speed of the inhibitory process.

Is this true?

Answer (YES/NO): NO